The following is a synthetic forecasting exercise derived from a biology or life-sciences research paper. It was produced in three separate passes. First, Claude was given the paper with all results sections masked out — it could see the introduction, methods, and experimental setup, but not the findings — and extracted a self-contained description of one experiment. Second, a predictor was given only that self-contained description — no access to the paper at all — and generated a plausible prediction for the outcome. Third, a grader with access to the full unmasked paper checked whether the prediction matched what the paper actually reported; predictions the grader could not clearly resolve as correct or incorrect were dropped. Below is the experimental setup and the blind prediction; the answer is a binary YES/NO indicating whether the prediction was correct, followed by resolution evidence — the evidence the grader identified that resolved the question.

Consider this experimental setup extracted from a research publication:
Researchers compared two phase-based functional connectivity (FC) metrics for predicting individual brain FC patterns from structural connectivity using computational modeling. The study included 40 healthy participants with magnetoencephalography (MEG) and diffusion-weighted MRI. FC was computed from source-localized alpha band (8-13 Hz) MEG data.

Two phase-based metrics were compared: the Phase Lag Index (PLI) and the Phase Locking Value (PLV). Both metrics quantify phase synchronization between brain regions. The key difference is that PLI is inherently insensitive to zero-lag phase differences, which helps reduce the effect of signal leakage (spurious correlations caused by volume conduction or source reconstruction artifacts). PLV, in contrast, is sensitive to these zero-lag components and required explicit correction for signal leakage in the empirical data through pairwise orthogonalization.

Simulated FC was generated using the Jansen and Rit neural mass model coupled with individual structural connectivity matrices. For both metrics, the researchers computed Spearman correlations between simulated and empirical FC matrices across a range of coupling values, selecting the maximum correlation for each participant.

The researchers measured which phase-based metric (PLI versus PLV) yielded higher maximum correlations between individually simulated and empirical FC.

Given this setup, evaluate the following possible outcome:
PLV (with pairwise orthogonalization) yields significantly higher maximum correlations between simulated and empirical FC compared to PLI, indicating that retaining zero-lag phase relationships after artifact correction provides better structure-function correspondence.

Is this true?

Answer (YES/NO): YES